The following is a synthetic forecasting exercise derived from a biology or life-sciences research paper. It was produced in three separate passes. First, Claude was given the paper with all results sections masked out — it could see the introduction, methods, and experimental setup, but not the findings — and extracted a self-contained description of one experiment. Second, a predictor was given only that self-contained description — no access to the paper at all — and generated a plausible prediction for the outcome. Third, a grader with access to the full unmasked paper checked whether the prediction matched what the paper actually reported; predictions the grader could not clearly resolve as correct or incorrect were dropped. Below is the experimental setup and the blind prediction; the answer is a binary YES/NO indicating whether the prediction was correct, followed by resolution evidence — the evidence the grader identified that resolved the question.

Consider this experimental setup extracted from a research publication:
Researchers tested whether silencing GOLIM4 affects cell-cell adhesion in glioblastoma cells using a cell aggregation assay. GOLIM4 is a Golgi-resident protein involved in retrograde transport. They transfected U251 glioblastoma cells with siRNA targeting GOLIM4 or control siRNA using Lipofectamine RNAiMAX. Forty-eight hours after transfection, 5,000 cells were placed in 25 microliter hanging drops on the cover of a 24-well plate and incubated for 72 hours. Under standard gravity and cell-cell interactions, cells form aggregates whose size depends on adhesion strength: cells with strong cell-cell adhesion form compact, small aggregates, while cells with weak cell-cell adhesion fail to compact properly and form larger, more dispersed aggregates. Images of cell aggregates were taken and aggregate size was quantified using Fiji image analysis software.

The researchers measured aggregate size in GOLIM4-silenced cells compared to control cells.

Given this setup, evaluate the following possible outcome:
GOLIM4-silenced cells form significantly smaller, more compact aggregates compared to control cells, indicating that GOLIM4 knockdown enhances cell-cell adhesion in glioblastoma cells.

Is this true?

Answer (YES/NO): NO